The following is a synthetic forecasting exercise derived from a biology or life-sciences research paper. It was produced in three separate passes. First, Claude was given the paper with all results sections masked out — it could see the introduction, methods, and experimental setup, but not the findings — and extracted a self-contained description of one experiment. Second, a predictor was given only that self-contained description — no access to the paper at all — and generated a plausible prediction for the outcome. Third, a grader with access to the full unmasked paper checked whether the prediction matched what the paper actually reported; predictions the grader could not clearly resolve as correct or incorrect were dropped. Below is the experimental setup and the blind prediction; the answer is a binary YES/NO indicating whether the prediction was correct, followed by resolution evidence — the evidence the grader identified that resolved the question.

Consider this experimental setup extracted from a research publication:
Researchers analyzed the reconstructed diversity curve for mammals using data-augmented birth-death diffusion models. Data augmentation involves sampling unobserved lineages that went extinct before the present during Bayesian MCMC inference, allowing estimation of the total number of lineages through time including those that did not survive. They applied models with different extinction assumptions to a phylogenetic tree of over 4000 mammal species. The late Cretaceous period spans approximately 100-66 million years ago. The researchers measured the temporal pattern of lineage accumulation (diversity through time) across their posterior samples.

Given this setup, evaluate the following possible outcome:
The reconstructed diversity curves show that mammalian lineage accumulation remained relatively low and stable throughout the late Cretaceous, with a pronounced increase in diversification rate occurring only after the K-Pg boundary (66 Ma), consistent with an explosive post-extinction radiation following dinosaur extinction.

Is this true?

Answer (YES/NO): NO